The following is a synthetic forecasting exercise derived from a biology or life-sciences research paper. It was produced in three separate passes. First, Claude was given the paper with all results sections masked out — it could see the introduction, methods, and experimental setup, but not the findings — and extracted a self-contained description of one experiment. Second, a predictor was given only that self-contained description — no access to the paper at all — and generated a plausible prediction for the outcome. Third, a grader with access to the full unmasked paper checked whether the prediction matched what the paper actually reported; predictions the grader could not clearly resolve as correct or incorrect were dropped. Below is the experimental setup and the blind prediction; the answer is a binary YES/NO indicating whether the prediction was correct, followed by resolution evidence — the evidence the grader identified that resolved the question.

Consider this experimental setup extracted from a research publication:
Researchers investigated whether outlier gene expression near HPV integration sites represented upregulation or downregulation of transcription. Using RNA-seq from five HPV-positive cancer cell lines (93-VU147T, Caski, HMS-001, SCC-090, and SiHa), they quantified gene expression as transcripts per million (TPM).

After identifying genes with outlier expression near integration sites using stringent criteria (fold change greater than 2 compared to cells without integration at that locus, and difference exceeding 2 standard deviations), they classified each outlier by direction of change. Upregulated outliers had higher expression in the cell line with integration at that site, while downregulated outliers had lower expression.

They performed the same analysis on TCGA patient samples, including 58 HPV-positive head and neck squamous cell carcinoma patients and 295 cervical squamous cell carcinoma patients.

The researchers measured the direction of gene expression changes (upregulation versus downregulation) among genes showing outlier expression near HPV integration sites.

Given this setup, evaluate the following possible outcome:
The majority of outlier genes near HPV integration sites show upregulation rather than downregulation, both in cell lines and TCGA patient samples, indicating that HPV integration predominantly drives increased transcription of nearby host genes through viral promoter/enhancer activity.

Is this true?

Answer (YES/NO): YES